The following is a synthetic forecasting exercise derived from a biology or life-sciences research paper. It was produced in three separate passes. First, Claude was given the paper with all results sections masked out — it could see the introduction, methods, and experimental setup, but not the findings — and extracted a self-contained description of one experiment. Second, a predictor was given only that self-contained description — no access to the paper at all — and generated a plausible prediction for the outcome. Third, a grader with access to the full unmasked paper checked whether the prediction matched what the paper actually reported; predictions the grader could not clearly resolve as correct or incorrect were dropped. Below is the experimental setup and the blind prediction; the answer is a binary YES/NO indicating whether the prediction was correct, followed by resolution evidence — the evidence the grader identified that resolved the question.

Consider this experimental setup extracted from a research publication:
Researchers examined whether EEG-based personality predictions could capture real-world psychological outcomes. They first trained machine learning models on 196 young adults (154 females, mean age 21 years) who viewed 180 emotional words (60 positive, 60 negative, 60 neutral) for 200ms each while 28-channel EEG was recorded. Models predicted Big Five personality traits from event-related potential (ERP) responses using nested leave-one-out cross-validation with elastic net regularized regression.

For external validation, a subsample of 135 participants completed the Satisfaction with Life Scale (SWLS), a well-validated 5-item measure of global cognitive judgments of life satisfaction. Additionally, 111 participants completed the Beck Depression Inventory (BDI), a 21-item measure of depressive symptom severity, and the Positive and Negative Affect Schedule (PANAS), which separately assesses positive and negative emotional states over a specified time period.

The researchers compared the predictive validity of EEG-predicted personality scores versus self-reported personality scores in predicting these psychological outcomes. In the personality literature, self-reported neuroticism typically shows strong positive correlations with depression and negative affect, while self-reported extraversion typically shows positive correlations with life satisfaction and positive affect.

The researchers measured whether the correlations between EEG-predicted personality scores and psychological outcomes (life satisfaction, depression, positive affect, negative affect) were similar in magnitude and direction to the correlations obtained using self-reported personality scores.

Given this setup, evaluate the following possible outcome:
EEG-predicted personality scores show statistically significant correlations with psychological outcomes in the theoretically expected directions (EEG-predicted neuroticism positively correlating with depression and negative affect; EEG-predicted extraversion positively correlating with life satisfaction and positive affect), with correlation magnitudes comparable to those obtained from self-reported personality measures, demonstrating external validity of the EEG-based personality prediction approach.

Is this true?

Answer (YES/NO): NO